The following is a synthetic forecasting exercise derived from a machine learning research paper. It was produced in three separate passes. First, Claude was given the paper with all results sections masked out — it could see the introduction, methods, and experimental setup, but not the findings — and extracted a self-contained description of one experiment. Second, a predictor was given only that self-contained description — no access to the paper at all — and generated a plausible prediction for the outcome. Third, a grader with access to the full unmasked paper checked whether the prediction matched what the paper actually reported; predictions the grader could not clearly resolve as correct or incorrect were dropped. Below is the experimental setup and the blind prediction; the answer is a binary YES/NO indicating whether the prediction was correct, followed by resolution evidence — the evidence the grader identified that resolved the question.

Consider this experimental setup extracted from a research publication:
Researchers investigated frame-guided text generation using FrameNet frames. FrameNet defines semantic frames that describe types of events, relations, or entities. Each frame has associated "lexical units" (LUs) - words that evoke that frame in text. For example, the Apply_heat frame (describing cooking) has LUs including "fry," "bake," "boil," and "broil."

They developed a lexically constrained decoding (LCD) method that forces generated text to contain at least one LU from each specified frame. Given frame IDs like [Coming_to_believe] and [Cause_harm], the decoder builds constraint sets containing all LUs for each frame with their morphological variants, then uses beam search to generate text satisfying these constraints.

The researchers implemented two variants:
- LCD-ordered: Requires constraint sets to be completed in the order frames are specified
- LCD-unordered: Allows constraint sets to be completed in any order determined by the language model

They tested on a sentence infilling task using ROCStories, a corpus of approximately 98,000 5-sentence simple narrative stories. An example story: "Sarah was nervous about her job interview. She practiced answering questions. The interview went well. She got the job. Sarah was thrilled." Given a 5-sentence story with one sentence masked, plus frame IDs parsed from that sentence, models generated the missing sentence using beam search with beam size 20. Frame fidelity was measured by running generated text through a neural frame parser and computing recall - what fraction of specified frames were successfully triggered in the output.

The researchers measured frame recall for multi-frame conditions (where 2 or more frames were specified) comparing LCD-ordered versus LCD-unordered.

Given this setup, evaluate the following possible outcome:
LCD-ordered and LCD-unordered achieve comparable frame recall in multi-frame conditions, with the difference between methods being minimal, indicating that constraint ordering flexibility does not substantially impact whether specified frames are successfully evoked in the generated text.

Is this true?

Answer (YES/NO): YES